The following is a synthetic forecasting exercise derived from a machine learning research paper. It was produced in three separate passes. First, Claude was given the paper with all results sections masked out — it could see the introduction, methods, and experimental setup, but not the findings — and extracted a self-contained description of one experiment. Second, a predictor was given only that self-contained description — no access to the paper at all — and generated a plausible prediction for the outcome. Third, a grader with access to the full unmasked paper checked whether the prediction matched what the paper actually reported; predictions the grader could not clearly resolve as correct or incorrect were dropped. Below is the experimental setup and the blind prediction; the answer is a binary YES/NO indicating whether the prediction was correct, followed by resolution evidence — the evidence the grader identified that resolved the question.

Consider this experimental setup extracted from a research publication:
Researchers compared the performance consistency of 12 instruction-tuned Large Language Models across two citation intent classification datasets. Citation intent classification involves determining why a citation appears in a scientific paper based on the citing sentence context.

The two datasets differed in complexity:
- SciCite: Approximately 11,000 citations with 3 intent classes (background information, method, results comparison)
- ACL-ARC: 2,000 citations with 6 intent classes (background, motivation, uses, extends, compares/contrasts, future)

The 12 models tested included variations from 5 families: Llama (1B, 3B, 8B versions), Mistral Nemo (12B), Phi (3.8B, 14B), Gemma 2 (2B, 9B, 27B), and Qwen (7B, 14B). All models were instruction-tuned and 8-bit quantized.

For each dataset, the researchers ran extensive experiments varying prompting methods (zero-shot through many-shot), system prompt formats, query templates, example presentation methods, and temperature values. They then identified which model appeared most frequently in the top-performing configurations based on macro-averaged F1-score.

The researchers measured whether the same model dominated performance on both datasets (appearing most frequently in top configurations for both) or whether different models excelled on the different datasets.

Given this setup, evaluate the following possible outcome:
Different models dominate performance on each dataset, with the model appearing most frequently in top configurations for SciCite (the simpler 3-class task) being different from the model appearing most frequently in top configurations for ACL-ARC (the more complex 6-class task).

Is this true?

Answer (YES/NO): NO